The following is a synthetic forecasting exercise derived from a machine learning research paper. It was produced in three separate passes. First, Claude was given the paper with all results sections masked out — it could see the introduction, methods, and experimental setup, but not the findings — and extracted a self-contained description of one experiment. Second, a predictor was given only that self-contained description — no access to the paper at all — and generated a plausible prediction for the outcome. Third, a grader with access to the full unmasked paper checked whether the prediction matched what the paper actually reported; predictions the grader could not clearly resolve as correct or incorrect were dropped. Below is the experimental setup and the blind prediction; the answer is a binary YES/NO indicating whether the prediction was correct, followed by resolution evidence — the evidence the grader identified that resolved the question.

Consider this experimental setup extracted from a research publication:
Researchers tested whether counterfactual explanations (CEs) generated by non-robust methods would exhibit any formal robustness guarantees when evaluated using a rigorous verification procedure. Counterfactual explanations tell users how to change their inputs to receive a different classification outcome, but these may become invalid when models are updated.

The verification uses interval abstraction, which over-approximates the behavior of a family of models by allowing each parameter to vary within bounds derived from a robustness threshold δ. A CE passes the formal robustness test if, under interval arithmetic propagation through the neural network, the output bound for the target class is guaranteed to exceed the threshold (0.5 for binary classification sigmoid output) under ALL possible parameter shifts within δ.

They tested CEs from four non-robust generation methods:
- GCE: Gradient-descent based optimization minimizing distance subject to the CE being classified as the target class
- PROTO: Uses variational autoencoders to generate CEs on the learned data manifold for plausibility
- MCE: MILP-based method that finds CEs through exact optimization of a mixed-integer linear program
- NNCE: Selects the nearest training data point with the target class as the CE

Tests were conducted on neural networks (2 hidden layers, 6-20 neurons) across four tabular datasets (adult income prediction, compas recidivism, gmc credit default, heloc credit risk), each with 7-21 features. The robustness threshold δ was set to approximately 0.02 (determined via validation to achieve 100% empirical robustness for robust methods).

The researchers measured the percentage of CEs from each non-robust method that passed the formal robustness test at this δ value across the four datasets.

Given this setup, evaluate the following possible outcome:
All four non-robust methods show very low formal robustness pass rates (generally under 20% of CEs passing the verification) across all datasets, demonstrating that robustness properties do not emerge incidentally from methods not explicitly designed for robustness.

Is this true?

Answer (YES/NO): YES